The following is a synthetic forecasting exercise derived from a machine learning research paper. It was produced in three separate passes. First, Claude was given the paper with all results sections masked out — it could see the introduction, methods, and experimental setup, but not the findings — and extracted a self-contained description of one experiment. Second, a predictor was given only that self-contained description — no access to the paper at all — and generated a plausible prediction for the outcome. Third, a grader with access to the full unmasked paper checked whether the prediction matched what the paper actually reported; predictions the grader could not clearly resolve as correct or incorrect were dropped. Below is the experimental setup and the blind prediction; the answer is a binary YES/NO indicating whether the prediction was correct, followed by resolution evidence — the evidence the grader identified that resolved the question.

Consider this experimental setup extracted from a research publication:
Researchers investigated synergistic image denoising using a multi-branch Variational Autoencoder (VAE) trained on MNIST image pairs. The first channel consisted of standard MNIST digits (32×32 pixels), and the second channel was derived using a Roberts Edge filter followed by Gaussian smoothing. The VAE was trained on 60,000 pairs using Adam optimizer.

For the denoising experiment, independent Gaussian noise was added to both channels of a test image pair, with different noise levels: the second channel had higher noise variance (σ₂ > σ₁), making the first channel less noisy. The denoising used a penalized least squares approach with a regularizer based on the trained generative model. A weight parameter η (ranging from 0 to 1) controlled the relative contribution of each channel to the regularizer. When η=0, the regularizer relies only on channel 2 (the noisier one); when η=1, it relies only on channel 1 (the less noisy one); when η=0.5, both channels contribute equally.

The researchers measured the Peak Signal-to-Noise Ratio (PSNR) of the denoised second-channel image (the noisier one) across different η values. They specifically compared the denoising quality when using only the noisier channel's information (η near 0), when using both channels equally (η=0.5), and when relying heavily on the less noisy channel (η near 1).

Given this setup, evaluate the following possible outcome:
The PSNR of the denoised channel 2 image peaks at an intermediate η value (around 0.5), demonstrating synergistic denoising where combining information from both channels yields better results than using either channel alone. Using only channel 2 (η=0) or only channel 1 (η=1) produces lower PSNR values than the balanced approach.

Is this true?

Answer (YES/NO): YES